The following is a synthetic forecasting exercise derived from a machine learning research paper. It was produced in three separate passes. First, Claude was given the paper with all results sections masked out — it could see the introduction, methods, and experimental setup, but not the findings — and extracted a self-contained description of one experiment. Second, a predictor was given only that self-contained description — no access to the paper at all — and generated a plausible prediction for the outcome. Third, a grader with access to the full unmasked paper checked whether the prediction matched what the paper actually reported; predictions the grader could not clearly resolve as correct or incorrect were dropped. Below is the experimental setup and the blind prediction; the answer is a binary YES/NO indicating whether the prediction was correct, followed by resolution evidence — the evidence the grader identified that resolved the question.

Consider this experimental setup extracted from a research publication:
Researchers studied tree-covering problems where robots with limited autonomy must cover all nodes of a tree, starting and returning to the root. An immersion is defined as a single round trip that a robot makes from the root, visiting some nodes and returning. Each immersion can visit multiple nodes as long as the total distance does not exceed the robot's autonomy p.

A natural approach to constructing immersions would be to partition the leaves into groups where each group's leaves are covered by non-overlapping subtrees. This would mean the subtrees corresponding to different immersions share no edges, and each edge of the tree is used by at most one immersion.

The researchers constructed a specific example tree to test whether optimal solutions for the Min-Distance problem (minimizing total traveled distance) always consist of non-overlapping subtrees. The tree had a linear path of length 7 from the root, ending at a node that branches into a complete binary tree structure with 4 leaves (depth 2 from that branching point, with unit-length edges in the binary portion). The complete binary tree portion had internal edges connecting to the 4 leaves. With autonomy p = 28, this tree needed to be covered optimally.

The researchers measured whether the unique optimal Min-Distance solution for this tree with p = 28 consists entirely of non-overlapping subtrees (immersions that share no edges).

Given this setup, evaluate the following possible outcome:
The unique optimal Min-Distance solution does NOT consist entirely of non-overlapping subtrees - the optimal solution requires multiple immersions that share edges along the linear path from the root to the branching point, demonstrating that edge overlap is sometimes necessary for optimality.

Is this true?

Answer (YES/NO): YES